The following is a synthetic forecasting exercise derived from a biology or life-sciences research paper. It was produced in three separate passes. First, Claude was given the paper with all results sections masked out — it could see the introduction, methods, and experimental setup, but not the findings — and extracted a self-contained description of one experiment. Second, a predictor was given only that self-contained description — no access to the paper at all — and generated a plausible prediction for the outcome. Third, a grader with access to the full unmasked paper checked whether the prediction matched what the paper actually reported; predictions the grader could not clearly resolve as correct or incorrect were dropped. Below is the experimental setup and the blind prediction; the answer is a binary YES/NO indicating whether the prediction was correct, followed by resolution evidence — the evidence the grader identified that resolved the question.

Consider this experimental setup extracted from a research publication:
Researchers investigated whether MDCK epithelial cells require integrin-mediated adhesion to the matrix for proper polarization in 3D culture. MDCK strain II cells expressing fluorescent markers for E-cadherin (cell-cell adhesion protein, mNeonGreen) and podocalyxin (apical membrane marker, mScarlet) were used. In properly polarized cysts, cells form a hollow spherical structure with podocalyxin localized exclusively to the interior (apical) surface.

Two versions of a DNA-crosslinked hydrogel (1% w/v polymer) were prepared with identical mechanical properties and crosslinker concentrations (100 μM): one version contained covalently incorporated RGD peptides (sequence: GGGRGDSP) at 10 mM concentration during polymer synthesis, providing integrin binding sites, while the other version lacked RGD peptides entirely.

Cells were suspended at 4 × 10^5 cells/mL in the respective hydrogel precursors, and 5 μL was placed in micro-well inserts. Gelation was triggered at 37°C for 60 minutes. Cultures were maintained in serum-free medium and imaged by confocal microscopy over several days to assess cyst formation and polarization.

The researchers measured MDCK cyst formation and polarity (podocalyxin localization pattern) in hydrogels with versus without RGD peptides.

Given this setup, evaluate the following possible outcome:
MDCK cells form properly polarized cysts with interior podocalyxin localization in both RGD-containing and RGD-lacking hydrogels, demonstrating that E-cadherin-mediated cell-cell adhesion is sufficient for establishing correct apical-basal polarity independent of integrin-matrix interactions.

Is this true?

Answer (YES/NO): NO